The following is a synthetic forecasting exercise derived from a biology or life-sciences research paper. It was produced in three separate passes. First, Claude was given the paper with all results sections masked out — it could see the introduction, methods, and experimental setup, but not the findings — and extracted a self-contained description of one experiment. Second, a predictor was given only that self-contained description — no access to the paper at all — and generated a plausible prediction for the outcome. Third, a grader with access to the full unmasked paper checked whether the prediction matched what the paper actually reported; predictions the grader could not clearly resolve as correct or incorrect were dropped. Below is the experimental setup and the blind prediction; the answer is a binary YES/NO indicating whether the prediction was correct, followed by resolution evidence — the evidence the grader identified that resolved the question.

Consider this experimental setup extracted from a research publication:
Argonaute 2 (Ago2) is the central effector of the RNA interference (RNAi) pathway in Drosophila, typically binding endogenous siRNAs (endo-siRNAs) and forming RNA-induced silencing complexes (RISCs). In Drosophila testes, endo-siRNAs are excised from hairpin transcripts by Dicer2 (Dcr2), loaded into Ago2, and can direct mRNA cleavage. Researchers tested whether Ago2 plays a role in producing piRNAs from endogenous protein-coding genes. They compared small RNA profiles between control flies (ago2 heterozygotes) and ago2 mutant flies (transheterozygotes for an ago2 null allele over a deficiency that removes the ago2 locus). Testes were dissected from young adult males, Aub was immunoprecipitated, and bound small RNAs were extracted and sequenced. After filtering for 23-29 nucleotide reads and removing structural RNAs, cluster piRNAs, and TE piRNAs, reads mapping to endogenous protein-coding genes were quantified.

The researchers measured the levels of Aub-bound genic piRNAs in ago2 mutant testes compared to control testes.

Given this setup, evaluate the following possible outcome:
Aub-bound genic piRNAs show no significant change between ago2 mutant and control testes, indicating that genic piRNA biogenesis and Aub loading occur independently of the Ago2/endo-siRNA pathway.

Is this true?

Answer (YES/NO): NO